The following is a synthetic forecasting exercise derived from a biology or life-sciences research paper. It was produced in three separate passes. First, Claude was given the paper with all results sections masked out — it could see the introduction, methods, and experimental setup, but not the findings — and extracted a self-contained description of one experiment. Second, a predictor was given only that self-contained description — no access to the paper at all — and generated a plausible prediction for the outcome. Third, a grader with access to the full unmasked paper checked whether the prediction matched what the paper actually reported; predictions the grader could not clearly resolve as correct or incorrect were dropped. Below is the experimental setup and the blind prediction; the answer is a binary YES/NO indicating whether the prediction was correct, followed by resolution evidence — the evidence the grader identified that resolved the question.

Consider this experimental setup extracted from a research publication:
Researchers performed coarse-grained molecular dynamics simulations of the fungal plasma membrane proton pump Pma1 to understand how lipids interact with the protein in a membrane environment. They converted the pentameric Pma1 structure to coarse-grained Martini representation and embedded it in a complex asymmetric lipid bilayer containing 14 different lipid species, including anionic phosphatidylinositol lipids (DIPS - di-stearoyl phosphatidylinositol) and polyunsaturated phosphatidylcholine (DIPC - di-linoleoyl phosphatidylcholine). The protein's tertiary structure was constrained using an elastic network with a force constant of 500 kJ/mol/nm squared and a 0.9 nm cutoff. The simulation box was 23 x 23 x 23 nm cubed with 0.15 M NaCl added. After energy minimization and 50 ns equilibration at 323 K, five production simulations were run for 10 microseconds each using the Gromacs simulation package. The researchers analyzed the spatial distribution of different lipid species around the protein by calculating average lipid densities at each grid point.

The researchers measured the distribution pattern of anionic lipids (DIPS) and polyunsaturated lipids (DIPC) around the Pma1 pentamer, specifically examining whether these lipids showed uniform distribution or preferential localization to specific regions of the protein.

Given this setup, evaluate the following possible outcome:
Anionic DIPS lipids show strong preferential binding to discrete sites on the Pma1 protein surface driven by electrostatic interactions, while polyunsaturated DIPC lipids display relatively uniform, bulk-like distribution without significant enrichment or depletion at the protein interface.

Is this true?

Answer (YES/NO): NO